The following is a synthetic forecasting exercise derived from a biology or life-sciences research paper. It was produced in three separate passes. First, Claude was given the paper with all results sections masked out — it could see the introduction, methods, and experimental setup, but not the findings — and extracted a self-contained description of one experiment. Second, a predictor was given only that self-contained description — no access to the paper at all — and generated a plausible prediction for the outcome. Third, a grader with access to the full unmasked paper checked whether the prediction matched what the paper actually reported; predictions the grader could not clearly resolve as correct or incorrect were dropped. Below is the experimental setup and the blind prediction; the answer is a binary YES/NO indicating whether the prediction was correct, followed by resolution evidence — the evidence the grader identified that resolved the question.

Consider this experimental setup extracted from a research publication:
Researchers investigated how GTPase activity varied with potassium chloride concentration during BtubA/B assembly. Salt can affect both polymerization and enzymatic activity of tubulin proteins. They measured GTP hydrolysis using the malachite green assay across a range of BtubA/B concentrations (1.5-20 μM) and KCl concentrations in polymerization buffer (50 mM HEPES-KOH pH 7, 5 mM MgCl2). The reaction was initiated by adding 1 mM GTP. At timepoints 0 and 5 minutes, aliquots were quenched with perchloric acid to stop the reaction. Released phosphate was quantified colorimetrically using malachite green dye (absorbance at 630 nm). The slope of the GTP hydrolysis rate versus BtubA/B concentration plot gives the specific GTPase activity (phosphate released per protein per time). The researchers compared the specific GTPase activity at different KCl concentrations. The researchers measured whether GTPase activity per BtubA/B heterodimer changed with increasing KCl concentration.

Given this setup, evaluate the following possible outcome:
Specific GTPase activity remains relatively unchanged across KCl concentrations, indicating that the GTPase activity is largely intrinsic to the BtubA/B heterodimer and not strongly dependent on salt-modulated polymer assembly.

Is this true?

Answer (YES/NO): NO